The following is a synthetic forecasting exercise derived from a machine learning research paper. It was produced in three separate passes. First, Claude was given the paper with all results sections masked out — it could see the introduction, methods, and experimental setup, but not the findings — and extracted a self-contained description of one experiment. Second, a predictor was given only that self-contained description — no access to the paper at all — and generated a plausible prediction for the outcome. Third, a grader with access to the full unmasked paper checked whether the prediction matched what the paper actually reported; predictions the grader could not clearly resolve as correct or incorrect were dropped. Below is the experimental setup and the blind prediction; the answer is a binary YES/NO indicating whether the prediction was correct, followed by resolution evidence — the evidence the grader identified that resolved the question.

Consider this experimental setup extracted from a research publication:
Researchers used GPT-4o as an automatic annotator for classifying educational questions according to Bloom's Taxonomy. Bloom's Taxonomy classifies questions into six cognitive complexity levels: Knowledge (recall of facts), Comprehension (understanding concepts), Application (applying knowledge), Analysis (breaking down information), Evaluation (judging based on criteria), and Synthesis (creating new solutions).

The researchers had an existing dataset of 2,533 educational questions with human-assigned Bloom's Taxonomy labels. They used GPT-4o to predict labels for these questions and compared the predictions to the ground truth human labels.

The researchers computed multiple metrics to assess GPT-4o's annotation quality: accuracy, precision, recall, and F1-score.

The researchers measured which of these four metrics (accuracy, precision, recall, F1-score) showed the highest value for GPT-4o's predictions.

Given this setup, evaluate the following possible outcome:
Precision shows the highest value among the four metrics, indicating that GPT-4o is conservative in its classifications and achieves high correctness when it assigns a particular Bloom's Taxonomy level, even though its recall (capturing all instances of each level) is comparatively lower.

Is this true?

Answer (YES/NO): YES